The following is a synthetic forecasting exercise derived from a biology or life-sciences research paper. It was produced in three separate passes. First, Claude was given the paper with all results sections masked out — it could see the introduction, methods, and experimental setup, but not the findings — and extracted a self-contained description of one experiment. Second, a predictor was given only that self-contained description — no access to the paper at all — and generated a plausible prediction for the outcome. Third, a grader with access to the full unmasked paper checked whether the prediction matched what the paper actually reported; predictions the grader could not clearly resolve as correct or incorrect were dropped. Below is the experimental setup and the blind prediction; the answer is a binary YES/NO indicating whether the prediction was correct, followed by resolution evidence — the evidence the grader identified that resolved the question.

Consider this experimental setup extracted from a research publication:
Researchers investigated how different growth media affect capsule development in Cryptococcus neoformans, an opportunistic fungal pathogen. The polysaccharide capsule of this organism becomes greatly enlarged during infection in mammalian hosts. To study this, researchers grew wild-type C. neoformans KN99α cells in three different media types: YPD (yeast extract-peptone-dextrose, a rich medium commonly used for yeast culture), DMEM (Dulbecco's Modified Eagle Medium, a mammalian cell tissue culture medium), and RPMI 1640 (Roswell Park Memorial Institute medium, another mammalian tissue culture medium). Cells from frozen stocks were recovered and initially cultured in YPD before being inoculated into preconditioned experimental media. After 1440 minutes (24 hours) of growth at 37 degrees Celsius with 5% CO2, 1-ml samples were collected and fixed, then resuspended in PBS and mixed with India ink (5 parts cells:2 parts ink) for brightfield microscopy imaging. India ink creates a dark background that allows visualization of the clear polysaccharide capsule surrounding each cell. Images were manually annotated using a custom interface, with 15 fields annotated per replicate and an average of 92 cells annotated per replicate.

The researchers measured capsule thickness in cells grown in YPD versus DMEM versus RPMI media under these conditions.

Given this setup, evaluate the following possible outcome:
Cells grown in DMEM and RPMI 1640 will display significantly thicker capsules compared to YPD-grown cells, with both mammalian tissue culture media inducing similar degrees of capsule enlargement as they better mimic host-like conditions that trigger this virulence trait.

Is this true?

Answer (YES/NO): NO